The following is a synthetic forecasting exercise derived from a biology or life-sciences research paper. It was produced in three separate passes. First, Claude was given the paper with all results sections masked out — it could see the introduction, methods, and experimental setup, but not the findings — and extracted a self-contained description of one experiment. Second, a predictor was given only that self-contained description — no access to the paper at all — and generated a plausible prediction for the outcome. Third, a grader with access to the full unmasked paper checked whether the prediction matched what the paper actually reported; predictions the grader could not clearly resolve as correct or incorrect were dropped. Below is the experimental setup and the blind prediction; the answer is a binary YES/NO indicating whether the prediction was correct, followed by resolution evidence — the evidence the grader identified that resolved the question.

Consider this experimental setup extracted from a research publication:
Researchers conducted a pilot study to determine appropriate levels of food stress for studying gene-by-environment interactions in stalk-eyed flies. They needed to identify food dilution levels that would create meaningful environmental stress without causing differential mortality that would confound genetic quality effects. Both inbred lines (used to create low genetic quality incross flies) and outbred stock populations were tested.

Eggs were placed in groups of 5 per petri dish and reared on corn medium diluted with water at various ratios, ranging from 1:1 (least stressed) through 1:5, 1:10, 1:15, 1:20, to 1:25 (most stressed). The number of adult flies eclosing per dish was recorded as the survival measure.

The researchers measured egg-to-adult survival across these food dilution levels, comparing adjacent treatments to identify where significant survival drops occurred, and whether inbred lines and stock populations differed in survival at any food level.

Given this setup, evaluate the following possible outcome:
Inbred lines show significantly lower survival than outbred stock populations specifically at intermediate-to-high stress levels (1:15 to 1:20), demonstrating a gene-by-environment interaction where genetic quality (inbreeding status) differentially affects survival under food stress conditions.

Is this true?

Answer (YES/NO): NO